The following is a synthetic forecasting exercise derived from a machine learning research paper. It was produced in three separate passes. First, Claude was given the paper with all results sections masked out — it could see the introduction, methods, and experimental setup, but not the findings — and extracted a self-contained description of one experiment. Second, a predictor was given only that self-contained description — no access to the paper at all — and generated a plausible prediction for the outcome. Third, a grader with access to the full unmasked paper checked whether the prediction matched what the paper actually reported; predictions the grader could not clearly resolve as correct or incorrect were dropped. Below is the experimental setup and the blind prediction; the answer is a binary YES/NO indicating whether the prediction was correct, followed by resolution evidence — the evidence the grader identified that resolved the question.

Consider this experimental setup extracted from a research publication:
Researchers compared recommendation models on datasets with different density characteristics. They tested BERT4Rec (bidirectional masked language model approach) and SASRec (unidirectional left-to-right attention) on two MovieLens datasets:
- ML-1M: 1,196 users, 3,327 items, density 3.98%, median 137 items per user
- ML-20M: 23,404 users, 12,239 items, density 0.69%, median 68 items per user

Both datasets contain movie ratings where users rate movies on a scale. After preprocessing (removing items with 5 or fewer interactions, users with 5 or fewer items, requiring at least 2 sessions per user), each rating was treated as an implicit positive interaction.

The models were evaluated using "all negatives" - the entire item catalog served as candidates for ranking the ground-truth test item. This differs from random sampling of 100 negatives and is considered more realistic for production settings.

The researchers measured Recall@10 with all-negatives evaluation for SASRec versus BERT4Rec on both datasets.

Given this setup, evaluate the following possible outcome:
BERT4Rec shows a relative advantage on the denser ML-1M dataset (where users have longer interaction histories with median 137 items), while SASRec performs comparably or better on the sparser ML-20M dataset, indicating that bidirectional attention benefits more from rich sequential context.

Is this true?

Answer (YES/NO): NO